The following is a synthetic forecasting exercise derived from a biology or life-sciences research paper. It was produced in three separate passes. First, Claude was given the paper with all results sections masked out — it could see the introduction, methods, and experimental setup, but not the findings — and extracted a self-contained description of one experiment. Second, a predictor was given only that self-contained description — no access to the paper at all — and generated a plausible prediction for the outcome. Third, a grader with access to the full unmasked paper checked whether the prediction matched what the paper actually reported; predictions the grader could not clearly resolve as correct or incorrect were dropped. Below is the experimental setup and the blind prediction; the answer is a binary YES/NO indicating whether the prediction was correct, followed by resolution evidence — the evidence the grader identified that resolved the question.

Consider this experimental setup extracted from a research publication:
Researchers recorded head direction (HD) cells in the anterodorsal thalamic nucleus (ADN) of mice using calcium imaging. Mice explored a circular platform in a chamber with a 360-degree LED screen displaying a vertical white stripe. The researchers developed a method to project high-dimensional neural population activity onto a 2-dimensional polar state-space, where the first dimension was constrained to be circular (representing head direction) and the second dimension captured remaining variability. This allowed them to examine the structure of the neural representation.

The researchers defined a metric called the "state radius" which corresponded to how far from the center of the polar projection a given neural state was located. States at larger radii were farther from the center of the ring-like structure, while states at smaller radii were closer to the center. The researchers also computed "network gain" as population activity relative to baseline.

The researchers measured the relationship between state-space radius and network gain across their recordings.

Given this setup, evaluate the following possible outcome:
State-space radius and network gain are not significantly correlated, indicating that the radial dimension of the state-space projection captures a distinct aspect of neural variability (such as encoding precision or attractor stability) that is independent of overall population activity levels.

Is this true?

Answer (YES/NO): NO